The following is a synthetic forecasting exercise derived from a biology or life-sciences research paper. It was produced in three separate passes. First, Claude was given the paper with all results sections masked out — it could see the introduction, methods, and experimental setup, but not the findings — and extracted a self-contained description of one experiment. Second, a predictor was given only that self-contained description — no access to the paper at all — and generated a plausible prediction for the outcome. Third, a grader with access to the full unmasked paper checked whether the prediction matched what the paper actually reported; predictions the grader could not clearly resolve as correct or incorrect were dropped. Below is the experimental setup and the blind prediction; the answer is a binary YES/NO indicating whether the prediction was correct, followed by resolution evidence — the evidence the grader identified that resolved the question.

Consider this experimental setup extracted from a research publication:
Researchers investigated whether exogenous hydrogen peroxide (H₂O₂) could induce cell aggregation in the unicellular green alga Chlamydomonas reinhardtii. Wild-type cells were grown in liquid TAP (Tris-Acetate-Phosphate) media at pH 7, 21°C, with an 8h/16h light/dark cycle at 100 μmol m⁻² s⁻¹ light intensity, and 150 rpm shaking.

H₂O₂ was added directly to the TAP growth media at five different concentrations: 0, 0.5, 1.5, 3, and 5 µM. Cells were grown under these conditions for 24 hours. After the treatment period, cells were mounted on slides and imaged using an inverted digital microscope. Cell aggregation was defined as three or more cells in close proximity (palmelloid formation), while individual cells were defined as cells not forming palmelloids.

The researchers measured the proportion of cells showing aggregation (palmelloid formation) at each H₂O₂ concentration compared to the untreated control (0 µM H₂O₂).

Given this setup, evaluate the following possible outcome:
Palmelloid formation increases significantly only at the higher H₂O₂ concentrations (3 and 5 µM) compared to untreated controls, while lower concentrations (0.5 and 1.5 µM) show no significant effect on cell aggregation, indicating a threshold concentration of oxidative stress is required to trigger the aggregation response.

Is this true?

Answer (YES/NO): NO